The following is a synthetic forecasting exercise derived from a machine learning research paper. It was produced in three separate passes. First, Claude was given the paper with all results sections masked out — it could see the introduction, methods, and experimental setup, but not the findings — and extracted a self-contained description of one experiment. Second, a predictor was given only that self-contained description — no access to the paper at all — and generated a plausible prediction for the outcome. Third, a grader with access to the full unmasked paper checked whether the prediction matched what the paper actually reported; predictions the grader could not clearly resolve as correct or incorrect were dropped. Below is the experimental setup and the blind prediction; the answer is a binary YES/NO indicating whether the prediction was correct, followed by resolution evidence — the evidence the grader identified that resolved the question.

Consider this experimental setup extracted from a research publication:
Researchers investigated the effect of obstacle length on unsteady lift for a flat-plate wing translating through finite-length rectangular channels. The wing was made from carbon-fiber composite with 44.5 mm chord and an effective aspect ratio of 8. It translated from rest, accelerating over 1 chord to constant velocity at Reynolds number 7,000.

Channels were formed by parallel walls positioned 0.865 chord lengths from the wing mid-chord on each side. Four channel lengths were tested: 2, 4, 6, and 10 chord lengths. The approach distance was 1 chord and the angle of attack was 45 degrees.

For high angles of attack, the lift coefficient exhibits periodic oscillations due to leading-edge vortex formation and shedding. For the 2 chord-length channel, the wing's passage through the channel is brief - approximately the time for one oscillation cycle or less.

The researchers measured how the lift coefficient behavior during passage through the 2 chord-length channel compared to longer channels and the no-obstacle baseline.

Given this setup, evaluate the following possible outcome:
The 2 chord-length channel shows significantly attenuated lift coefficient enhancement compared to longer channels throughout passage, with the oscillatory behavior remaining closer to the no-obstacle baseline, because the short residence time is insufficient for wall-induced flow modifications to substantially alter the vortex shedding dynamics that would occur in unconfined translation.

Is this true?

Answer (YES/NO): NO